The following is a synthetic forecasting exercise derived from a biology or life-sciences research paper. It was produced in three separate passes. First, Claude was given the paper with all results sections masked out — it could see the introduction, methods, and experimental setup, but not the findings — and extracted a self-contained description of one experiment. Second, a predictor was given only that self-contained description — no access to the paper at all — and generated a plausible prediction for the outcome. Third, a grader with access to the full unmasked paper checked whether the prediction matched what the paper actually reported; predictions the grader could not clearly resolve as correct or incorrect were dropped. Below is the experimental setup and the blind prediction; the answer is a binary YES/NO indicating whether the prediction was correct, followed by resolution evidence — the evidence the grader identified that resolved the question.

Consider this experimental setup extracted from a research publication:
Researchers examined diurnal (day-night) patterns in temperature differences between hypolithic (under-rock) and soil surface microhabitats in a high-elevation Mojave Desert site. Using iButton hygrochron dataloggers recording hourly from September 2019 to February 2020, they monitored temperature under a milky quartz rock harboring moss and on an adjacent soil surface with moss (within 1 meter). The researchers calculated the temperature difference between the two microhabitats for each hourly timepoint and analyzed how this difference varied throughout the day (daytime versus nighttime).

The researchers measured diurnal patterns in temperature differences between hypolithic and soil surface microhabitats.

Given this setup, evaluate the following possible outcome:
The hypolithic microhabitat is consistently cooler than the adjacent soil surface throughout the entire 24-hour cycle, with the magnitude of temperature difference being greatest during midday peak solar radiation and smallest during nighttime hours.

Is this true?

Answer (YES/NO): NO